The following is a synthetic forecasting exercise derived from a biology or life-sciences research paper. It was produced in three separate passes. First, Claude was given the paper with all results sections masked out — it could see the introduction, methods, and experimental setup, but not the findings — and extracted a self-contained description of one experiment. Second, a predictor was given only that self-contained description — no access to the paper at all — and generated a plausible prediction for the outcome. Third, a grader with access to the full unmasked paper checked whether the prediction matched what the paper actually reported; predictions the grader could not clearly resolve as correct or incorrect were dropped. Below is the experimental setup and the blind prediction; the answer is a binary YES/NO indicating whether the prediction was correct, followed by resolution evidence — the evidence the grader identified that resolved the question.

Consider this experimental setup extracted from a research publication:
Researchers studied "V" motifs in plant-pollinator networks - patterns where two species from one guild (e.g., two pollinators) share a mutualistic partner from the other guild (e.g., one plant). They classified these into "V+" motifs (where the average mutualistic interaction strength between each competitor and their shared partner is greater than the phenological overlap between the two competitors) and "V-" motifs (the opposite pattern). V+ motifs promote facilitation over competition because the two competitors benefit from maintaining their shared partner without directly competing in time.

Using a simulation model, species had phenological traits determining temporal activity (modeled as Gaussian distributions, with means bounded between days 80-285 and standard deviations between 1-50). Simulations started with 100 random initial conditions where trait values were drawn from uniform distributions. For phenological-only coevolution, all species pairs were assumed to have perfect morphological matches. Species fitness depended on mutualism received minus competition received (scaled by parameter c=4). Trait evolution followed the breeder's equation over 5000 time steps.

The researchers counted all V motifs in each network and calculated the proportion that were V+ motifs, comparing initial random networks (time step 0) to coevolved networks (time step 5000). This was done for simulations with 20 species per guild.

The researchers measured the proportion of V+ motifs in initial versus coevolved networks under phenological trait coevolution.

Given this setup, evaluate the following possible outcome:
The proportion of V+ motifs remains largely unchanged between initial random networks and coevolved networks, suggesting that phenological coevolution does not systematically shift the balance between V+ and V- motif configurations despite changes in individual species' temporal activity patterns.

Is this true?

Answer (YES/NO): NO